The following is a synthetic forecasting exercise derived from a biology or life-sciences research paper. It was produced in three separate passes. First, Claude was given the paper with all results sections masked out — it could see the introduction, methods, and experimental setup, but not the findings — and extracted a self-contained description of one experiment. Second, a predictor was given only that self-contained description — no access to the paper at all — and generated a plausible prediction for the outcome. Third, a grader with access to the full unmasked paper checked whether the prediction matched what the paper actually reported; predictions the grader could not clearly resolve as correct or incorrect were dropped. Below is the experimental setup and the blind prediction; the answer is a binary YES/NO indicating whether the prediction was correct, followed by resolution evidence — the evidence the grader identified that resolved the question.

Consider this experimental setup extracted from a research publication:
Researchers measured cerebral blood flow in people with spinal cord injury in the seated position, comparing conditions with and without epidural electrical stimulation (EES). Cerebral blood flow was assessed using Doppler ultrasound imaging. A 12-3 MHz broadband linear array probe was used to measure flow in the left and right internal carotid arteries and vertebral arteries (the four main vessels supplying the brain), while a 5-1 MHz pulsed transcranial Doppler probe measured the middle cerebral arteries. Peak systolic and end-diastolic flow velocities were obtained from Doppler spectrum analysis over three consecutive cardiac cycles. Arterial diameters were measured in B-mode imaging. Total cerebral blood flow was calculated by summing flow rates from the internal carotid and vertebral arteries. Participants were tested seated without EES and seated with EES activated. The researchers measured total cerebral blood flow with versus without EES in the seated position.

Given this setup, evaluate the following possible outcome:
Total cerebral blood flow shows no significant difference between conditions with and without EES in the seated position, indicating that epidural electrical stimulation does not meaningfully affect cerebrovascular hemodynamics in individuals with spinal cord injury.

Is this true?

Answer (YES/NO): NO